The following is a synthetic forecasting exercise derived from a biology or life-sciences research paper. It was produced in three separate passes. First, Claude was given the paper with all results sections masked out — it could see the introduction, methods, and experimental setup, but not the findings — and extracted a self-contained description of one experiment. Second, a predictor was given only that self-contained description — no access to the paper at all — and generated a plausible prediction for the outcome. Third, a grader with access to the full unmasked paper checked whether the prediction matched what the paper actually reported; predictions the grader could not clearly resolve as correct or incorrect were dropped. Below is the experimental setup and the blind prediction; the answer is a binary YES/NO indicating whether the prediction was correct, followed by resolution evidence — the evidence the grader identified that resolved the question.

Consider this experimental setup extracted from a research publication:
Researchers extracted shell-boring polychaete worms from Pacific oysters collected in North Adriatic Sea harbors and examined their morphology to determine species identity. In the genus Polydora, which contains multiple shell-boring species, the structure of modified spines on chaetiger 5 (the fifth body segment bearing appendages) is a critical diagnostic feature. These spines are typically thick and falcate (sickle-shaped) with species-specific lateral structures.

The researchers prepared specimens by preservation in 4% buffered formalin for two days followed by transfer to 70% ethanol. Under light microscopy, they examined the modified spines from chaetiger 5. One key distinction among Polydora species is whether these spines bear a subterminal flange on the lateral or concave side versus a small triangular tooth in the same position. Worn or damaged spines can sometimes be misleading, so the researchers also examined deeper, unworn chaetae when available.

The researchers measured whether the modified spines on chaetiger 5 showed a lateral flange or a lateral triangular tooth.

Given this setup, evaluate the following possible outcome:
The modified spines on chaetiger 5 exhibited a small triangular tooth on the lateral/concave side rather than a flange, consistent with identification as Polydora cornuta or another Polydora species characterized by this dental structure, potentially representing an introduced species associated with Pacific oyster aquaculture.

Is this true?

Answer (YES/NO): NO